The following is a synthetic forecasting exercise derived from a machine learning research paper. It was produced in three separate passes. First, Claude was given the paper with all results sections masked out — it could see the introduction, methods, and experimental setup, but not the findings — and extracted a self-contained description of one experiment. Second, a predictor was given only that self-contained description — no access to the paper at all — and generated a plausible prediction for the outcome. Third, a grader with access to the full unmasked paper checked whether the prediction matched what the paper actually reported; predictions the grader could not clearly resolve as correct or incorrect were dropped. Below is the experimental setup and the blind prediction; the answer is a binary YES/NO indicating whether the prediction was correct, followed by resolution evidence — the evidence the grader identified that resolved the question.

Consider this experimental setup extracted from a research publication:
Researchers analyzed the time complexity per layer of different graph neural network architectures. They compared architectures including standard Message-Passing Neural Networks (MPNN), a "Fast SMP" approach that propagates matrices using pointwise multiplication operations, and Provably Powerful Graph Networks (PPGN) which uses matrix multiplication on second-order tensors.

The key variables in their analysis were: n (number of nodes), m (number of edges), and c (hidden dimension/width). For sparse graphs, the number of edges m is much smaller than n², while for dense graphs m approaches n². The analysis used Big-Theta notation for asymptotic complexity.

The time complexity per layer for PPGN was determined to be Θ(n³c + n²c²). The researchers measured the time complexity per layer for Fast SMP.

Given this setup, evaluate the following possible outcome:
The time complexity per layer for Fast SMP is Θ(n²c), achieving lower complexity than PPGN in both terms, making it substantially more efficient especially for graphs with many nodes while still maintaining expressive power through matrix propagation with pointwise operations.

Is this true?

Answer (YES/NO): NO